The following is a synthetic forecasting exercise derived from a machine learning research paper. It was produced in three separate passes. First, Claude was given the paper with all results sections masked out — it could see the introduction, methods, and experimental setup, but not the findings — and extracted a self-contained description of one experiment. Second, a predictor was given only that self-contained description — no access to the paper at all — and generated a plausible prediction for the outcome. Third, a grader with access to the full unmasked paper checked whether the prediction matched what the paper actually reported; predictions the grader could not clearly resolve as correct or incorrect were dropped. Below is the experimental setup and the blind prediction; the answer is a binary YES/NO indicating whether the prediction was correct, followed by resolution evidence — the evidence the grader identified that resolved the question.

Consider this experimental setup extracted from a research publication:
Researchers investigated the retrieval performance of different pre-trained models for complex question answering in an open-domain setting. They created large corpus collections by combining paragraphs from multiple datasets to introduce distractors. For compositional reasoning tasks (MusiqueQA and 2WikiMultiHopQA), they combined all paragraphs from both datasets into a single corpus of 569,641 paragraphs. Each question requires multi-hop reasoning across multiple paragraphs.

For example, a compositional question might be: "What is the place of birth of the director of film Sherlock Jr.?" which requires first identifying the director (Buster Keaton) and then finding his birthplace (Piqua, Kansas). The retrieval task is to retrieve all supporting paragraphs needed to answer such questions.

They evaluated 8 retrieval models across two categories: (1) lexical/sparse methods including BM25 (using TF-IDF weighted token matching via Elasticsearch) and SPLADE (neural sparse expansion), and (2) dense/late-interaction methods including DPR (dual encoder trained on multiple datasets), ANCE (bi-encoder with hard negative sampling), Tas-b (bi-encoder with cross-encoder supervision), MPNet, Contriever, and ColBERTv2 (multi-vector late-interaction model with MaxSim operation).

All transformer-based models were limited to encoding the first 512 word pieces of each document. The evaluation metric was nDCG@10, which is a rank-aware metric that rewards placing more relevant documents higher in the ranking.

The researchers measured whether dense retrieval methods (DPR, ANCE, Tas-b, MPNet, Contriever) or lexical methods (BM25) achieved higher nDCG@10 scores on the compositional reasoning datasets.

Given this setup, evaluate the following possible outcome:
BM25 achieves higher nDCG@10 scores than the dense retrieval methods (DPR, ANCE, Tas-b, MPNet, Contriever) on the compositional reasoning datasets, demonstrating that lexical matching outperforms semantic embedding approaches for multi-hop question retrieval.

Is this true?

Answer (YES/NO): YES